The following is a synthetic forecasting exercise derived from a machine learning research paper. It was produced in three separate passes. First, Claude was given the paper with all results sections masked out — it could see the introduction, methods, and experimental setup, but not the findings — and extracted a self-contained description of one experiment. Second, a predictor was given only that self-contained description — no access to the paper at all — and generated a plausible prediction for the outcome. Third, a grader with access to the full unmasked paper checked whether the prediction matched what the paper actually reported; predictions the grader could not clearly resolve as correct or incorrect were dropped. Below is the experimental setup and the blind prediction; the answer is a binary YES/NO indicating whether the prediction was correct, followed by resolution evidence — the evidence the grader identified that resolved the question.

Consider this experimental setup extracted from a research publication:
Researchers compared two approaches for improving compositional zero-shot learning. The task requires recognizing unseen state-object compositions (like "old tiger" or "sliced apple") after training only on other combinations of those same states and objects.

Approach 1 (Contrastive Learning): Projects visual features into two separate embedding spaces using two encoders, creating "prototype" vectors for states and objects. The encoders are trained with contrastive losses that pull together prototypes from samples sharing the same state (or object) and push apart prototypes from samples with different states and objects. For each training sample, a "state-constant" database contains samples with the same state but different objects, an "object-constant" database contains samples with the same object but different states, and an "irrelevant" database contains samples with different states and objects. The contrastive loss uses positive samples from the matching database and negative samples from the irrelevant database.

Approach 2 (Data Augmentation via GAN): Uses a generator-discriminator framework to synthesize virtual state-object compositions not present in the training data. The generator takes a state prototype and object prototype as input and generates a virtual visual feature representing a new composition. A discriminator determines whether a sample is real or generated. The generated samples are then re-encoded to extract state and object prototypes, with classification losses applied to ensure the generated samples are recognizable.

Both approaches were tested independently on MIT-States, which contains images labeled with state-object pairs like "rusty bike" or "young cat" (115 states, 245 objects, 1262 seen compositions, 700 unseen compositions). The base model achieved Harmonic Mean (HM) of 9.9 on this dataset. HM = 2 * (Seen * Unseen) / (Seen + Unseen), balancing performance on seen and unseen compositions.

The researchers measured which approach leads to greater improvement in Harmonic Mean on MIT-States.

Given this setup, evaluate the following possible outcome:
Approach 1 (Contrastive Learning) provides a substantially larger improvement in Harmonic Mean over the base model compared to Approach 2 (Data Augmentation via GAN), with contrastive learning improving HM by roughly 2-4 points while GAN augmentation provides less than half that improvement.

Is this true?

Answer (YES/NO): NO